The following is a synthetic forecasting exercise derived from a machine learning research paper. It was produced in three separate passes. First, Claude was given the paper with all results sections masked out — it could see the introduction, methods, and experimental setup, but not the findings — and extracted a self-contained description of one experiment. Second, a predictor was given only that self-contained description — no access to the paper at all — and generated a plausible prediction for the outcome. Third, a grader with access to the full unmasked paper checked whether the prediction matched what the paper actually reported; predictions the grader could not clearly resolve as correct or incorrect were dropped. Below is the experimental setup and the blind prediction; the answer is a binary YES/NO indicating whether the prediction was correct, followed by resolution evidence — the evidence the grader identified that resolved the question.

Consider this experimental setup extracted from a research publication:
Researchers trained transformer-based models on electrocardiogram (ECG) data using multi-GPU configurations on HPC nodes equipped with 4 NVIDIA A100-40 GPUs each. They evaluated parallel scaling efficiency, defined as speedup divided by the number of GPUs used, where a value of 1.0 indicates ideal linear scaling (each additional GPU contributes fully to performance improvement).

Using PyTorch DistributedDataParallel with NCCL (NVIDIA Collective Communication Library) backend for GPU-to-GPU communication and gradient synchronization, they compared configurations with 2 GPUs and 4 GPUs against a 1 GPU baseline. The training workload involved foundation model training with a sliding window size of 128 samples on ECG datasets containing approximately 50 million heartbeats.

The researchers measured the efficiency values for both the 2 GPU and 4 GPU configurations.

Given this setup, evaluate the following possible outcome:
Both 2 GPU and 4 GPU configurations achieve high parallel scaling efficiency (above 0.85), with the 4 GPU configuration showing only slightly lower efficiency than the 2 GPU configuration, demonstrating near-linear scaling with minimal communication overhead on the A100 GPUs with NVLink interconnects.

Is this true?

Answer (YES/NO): NO